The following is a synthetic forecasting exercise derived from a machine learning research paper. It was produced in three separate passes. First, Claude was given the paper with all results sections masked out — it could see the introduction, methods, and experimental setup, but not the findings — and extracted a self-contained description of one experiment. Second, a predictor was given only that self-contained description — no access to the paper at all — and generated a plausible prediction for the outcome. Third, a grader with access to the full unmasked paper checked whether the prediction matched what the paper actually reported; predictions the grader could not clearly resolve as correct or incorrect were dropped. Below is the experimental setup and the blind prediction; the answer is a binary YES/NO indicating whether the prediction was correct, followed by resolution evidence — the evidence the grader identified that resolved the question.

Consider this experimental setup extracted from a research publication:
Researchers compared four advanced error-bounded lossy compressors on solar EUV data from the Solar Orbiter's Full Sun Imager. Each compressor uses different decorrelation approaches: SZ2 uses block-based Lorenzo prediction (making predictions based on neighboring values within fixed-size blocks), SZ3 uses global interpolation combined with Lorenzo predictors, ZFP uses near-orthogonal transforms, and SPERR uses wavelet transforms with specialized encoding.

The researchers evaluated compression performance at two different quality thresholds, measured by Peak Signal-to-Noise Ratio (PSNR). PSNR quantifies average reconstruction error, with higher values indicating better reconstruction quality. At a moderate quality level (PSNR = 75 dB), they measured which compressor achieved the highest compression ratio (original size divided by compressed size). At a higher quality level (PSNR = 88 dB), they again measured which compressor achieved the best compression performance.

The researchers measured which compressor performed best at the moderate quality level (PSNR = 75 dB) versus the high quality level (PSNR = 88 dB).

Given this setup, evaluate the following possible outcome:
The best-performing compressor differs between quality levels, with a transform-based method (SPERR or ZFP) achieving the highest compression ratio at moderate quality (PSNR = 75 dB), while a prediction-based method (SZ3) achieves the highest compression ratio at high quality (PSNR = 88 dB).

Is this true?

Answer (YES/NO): NO